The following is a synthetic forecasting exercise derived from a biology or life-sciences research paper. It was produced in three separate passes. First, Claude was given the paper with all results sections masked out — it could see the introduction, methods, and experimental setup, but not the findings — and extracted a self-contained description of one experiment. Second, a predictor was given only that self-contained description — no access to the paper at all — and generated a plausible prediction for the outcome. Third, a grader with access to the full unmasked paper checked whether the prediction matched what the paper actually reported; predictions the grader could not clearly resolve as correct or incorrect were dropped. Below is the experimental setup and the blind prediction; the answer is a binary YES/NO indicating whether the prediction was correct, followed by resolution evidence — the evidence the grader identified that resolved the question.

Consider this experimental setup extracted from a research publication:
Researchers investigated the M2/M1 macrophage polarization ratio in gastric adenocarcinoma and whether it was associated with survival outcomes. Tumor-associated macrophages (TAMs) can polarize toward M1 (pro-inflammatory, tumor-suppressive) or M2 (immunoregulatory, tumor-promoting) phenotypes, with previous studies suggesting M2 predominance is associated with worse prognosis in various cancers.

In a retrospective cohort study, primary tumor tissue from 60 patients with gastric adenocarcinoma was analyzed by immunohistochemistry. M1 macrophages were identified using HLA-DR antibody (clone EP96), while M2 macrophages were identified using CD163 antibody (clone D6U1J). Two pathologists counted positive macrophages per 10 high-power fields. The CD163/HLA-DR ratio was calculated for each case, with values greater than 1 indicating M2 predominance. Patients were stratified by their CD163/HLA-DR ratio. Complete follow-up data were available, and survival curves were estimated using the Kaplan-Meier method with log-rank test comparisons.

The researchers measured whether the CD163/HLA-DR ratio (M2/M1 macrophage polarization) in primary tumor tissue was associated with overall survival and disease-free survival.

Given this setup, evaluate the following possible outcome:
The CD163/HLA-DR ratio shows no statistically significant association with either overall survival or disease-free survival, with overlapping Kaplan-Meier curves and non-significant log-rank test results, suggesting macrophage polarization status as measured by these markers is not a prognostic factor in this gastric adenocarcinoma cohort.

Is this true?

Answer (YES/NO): YES